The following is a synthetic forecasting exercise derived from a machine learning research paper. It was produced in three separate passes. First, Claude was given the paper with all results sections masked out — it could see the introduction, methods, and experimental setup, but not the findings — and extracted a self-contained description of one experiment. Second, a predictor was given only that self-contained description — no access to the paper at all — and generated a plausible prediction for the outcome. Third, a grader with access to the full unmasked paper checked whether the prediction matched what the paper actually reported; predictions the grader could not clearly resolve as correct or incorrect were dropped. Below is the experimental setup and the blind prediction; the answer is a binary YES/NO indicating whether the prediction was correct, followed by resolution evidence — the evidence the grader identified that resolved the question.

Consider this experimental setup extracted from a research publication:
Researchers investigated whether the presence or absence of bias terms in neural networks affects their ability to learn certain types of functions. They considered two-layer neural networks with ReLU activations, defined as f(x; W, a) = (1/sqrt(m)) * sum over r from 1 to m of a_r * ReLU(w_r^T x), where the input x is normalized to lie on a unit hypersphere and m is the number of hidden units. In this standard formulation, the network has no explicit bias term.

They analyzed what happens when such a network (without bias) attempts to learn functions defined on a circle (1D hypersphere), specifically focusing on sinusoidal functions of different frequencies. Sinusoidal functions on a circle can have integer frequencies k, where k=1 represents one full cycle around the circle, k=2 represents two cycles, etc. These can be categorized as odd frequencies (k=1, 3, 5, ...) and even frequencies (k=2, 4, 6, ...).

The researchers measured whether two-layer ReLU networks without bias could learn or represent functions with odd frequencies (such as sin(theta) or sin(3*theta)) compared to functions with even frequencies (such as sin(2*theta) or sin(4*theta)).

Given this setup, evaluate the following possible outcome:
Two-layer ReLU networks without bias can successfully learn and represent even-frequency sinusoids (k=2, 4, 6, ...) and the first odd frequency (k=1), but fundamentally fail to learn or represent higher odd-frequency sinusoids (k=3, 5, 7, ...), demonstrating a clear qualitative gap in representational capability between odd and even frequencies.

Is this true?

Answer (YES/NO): YES